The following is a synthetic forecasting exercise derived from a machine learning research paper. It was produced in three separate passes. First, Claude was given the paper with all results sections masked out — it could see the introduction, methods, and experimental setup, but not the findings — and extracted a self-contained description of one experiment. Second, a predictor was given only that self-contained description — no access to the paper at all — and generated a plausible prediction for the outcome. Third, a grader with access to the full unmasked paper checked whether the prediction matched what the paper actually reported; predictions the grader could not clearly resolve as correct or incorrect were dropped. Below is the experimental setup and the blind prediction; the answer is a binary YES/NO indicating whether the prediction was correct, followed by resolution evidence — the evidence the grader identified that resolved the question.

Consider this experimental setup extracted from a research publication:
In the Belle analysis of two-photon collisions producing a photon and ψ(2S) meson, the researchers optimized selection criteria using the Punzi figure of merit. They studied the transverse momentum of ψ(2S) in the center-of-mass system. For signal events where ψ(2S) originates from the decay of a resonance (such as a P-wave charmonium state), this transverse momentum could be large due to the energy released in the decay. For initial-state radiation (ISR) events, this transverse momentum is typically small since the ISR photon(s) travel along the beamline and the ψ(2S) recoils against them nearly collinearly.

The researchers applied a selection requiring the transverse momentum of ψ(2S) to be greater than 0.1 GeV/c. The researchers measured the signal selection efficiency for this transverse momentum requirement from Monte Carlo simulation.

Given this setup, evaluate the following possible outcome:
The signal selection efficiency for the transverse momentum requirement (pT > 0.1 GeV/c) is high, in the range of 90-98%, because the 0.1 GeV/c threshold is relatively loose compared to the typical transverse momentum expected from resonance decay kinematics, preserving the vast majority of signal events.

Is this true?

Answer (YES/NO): YES